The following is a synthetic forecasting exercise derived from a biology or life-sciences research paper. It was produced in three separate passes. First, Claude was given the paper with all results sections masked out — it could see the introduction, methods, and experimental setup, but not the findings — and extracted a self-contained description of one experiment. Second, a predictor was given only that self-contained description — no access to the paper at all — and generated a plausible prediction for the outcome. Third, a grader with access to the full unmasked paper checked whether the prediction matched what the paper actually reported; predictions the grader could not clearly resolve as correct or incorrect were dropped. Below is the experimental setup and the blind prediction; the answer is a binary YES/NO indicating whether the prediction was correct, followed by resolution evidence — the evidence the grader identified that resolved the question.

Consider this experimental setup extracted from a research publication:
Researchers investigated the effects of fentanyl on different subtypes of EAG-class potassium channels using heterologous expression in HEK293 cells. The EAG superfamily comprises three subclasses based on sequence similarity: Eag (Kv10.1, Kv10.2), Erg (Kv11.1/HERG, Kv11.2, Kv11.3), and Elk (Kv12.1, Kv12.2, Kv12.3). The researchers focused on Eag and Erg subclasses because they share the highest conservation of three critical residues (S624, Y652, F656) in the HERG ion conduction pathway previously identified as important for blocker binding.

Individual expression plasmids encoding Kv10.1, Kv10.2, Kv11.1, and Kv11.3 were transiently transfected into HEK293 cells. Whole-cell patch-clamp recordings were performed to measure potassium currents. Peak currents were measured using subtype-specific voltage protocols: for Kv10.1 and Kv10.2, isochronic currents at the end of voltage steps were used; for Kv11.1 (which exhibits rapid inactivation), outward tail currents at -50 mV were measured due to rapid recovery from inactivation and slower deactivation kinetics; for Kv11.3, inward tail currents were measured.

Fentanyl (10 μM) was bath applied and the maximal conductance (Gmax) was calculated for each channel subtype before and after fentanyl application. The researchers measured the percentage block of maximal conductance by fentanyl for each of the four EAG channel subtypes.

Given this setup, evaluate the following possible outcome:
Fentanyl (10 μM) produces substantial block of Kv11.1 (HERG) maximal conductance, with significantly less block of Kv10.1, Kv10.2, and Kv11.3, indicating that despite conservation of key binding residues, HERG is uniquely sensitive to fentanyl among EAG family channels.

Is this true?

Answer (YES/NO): NO